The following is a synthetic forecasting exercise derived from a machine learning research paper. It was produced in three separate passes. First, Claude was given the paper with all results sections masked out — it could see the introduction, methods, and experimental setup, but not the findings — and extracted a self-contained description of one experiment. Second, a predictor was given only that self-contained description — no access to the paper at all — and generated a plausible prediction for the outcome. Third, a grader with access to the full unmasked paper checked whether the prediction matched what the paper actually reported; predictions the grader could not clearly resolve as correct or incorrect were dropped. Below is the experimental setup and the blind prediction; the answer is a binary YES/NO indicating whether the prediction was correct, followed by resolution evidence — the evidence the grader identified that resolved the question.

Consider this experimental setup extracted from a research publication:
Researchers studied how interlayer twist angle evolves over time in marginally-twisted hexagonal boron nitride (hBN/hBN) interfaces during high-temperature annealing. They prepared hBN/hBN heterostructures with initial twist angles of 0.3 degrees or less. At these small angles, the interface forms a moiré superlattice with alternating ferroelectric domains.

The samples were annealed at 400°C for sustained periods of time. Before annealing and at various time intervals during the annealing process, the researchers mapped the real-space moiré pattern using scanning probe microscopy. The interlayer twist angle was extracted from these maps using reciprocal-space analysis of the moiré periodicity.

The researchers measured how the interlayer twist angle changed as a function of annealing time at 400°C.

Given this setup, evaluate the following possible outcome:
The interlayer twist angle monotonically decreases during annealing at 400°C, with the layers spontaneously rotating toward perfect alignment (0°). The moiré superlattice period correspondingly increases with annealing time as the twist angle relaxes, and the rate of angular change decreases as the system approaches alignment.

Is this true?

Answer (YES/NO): NO